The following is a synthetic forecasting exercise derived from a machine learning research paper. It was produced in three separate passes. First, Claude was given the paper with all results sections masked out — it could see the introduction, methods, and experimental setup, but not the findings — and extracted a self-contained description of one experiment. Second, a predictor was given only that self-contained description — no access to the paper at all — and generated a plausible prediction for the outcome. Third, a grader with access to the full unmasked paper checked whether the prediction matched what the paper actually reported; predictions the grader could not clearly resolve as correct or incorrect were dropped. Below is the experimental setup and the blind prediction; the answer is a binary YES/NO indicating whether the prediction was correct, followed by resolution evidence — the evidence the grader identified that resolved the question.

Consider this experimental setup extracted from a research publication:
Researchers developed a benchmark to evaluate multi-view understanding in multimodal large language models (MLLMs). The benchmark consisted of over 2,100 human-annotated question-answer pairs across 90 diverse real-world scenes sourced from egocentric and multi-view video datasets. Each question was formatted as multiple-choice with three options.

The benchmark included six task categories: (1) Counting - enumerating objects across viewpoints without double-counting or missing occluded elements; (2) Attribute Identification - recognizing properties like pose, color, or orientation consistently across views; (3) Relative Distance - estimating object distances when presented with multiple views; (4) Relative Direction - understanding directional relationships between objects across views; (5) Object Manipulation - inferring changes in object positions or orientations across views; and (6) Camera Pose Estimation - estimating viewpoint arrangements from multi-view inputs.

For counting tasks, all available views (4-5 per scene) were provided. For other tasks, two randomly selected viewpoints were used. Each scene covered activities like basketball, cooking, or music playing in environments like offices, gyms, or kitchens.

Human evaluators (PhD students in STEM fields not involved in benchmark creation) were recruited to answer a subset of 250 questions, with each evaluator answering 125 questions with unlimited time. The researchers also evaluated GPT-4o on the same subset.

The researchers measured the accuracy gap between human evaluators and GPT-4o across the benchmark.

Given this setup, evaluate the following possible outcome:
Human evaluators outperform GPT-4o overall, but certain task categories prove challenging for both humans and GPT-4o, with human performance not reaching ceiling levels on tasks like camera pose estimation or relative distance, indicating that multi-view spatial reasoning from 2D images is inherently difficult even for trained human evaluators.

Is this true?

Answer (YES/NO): NO